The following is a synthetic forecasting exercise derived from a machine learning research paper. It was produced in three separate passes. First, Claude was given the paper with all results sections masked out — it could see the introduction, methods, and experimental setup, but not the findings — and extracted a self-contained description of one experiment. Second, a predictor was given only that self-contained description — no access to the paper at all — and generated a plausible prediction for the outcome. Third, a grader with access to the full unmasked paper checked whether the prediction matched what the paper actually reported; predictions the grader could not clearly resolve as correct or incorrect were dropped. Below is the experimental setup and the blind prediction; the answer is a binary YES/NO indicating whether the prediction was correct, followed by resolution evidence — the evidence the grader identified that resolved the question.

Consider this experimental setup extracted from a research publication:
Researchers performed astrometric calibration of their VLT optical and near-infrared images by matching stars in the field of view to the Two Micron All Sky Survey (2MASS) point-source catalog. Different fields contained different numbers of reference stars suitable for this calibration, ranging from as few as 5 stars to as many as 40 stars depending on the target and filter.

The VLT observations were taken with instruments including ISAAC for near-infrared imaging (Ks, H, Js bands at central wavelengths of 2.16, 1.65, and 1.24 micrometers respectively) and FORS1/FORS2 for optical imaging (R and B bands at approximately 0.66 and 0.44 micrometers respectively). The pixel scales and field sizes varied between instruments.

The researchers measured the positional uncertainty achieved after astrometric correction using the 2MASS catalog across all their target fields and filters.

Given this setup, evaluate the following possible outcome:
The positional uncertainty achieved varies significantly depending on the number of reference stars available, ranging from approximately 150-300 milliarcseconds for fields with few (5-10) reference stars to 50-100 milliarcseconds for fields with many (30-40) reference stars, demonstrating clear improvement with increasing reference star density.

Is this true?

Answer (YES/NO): NO